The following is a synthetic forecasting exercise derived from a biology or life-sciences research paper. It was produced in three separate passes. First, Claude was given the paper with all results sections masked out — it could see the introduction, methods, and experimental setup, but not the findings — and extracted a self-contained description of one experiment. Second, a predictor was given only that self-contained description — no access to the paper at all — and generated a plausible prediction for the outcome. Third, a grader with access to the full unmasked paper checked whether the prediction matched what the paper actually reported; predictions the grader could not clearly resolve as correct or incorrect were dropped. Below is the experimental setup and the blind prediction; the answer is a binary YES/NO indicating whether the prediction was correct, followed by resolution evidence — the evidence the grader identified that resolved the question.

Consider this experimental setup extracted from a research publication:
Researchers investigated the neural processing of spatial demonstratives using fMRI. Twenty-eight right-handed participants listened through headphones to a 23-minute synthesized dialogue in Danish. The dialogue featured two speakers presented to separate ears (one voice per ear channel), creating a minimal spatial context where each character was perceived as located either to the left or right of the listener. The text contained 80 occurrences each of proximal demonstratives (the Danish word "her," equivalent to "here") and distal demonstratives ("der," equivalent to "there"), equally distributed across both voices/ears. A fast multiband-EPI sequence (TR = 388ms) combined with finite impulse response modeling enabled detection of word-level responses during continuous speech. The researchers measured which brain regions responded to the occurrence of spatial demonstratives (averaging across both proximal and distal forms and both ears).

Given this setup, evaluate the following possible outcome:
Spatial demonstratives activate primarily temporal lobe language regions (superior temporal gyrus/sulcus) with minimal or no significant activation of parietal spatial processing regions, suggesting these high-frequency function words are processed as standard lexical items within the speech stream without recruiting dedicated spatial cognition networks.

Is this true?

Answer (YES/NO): NO